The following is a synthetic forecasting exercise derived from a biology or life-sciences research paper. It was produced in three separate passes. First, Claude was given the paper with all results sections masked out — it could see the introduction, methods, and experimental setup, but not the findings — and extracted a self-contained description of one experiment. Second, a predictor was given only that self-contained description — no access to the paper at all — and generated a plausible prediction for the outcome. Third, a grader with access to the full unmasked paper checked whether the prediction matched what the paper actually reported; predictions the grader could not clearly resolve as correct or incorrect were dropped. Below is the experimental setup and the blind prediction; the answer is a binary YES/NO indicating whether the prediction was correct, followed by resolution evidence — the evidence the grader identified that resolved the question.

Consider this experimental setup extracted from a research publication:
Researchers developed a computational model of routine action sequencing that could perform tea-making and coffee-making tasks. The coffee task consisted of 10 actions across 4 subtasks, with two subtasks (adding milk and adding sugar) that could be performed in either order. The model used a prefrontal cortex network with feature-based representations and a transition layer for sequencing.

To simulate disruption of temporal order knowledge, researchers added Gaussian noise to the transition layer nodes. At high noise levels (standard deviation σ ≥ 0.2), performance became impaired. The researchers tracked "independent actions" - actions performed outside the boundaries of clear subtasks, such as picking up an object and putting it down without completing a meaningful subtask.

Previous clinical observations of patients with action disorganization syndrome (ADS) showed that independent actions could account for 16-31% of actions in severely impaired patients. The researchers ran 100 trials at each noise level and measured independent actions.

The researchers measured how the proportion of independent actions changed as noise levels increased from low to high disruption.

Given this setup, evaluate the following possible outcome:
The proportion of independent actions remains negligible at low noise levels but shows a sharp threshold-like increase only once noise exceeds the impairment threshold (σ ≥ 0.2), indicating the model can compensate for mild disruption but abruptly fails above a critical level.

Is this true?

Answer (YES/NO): NO